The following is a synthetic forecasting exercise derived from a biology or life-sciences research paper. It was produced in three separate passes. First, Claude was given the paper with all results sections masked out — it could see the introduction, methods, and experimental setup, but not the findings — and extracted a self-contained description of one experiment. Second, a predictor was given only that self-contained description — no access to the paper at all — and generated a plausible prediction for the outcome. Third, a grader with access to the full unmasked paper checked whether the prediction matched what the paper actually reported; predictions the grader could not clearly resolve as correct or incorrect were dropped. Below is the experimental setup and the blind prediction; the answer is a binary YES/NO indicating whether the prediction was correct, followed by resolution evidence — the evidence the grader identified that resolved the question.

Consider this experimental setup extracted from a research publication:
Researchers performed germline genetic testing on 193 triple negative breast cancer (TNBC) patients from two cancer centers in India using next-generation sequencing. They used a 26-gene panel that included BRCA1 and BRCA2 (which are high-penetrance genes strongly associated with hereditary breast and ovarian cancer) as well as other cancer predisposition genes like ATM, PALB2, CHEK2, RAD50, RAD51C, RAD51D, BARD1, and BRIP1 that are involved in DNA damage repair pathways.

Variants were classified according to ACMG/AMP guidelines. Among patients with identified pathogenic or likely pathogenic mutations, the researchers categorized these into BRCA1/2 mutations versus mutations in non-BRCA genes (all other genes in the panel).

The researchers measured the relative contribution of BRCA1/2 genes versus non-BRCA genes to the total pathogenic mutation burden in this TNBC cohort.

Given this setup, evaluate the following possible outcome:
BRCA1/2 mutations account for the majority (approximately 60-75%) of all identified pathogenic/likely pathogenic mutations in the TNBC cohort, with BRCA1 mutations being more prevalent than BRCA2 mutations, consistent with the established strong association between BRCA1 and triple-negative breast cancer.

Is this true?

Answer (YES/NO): NO